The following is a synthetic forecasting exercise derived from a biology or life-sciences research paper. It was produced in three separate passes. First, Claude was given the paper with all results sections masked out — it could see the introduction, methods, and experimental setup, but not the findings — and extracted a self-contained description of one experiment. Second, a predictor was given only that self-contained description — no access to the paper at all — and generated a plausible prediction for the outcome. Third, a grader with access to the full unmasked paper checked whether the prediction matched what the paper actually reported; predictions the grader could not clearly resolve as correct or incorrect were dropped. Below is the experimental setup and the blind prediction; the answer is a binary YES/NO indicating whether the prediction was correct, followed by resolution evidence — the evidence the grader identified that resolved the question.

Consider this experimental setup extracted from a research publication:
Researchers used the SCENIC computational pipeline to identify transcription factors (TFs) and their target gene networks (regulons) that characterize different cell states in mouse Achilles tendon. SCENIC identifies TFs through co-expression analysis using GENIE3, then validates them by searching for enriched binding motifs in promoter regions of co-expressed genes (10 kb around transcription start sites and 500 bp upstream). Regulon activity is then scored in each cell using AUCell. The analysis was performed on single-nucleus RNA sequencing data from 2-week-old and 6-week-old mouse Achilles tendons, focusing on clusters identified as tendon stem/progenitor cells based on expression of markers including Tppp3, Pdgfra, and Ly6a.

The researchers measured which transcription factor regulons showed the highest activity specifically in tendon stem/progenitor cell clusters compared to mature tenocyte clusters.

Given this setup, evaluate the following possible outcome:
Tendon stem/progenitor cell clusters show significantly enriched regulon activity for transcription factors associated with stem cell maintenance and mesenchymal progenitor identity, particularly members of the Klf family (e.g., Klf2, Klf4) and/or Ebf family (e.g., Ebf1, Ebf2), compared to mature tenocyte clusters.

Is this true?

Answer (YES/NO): YES